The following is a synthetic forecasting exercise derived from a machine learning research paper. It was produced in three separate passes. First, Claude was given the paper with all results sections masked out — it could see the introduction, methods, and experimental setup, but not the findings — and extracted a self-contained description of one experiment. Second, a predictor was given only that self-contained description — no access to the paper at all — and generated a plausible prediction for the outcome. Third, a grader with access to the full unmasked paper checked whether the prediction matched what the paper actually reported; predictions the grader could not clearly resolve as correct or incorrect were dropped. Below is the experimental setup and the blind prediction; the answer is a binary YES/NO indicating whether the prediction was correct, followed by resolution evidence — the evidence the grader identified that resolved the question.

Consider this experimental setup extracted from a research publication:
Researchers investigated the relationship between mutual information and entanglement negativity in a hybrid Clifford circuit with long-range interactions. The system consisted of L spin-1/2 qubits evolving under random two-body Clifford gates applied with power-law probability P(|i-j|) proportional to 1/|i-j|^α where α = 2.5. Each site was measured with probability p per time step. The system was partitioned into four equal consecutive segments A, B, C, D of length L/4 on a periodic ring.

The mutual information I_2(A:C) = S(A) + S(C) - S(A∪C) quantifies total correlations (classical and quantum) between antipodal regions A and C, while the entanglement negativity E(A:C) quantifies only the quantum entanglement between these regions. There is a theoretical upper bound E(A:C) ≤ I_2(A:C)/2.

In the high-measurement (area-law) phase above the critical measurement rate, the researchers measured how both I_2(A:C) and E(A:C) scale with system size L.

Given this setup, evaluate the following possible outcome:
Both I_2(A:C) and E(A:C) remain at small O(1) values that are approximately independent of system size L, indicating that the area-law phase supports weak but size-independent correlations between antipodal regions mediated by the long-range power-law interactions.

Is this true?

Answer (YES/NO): NO